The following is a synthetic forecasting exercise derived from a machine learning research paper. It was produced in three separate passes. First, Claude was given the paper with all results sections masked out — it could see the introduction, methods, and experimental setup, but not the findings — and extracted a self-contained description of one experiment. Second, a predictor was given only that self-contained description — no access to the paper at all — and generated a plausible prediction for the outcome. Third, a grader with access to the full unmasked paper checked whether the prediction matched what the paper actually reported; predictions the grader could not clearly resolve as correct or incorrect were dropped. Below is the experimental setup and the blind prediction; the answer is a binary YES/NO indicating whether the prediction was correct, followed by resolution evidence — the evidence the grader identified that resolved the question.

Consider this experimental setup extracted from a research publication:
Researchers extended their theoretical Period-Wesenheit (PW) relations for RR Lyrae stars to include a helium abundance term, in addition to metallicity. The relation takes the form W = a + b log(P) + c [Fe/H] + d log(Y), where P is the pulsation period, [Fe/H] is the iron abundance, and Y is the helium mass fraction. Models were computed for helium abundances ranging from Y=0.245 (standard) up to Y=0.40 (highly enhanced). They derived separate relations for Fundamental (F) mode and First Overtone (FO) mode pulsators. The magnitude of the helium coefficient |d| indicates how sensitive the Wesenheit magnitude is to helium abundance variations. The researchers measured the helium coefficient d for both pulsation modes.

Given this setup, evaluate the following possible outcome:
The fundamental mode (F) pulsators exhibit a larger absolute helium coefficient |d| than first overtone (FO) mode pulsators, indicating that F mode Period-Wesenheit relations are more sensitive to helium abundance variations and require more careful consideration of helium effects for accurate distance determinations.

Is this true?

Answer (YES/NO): YES